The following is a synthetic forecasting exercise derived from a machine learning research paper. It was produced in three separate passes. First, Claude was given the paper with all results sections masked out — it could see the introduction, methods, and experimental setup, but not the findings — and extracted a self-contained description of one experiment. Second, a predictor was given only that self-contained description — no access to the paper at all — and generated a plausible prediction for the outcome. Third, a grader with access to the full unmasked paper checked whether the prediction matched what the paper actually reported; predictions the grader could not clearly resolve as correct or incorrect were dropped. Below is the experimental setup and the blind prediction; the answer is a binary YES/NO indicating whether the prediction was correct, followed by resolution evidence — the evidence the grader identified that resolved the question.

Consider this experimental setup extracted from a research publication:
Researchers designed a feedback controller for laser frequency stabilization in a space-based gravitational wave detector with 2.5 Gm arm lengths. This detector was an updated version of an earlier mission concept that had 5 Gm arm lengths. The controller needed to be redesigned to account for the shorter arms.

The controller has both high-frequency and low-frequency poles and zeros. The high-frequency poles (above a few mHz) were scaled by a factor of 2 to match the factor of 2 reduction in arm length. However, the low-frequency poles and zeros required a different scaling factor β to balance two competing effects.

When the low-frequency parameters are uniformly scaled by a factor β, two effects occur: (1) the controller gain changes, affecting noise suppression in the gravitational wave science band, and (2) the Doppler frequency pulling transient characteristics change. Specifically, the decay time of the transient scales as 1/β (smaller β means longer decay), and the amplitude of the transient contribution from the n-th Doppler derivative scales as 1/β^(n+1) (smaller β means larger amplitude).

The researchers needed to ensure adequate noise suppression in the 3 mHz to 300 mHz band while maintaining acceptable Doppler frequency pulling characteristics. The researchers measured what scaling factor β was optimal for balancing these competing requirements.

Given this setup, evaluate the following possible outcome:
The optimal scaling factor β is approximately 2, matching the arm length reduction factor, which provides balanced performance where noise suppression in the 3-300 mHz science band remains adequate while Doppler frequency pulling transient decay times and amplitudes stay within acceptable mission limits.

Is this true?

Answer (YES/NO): NO